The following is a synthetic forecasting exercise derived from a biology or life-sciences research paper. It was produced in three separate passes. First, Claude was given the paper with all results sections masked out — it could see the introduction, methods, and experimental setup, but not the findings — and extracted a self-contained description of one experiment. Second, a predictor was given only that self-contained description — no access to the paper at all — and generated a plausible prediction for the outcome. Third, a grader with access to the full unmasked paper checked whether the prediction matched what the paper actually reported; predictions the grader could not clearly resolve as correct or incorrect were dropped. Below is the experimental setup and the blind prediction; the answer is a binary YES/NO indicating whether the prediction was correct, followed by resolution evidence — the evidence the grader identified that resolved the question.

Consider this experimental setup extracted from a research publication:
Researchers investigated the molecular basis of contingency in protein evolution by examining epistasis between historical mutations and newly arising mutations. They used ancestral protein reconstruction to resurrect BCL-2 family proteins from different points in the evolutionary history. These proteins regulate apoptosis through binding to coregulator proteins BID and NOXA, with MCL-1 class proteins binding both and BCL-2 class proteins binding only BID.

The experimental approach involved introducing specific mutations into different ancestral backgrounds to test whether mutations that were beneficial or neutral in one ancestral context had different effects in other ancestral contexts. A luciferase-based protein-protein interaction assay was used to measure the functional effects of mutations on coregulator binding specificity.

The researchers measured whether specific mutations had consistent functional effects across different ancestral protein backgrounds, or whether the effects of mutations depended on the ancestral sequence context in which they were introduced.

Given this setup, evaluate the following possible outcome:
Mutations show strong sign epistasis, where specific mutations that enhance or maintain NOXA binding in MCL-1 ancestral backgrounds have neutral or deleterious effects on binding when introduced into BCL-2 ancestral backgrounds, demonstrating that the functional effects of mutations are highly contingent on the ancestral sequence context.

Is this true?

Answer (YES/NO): YES